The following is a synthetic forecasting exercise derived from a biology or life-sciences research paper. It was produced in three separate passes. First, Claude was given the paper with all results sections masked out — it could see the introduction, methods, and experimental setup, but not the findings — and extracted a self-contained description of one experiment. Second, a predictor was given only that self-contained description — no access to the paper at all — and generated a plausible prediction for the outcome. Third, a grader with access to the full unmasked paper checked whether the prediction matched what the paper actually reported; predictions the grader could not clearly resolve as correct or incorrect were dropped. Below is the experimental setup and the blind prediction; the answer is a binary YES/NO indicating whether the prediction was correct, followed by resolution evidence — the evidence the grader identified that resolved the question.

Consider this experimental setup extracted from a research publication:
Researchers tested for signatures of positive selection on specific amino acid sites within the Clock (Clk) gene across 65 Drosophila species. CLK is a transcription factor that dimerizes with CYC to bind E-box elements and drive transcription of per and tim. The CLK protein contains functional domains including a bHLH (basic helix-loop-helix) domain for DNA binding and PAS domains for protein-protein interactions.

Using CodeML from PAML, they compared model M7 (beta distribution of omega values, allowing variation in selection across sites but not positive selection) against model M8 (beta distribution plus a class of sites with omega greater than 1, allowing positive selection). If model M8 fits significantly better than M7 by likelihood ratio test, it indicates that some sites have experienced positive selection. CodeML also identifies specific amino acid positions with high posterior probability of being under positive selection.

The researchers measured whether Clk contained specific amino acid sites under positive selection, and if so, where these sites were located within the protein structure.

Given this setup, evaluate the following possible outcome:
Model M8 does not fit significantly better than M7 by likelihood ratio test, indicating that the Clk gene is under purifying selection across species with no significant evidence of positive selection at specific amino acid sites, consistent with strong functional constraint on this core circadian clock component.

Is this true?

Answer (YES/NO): YES